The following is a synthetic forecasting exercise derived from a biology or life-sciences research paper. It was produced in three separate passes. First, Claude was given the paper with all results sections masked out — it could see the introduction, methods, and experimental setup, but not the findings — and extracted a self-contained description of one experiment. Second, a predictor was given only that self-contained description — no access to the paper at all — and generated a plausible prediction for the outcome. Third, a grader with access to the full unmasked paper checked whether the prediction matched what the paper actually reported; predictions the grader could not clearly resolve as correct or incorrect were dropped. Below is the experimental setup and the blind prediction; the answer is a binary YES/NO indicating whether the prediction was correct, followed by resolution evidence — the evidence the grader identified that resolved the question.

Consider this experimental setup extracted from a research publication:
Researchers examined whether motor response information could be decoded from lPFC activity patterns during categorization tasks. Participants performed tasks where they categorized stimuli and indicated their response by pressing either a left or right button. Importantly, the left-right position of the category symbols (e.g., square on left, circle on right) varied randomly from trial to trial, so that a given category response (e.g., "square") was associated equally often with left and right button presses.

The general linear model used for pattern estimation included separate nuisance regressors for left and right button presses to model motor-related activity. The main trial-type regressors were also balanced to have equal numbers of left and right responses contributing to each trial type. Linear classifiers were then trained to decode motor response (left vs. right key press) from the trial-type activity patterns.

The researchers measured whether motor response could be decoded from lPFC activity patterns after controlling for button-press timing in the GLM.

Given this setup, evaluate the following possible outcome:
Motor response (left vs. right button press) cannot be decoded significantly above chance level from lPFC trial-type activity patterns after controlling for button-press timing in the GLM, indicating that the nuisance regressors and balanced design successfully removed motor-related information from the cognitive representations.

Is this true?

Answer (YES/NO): NO